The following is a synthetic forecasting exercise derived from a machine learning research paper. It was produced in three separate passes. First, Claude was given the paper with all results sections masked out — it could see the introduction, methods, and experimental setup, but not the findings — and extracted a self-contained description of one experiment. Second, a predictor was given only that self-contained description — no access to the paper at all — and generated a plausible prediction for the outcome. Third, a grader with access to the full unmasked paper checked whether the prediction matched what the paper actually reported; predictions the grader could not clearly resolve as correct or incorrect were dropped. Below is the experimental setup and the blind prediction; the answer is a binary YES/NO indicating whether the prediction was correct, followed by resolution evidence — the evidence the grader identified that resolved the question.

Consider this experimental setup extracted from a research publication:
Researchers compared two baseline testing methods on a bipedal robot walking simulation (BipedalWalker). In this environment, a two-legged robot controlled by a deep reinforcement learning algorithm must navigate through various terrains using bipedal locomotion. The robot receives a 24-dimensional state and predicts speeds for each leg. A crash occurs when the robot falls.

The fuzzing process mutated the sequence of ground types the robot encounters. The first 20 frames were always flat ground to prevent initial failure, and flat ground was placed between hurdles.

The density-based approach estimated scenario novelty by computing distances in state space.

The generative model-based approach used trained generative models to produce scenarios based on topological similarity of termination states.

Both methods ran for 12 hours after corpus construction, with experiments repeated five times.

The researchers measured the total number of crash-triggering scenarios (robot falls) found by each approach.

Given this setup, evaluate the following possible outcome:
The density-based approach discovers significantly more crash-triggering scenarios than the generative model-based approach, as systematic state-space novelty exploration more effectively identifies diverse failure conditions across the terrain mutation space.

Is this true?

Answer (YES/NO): NO